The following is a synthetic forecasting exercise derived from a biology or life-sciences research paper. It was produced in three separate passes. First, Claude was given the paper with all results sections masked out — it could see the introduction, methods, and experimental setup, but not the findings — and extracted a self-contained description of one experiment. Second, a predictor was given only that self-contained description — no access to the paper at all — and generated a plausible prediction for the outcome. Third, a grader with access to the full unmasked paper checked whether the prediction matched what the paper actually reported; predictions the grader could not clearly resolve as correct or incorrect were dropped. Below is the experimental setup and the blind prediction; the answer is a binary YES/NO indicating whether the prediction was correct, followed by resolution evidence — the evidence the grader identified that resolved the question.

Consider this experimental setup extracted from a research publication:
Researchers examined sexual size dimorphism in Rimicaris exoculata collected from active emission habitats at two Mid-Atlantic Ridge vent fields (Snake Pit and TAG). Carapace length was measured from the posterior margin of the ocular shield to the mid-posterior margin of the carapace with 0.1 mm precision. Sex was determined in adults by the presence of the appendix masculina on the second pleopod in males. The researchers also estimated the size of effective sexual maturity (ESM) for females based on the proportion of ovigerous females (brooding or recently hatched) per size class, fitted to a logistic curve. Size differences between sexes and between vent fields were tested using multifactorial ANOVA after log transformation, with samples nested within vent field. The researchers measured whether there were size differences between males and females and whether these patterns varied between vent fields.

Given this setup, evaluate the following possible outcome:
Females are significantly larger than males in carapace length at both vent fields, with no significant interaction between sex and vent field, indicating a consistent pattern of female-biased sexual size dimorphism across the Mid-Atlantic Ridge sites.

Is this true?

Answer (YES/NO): NO